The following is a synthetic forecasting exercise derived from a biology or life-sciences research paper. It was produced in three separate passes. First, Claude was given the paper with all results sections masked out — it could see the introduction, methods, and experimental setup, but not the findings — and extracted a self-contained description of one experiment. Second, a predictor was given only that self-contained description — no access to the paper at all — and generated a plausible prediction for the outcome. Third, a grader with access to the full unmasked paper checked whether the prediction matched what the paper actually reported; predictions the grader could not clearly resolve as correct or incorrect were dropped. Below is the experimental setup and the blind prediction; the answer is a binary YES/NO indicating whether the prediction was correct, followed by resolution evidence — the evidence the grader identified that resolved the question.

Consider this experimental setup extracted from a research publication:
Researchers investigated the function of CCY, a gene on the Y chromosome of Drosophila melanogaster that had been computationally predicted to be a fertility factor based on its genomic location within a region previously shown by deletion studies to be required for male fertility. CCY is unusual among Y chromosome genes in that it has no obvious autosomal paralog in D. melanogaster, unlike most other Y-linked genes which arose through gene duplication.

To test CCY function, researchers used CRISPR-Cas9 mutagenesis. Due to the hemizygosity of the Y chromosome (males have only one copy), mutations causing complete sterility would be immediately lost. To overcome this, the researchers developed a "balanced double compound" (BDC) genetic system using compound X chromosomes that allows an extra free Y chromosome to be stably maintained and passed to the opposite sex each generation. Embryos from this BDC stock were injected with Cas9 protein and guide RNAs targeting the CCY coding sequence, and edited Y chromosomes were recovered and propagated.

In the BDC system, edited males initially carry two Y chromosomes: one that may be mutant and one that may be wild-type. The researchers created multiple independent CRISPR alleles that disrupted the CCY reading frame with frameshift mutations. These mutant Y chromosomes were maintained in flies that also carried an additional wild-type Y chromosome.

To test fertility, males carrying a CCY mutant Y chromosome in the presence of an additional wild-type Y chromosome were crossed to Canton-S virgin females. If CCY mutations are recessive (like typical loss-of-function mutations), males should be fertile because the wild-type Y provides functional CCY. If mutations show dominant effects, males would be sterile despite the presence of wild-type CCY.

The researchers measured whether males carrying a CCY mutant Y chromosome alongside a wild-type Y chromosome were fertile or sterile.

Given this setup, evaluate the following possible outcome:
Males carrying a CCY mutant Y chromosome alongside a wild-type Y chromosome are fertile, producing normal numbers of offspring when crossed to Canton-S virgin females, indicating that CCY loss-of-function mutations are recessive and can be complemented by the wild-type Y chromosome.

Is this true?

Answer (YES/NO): NO